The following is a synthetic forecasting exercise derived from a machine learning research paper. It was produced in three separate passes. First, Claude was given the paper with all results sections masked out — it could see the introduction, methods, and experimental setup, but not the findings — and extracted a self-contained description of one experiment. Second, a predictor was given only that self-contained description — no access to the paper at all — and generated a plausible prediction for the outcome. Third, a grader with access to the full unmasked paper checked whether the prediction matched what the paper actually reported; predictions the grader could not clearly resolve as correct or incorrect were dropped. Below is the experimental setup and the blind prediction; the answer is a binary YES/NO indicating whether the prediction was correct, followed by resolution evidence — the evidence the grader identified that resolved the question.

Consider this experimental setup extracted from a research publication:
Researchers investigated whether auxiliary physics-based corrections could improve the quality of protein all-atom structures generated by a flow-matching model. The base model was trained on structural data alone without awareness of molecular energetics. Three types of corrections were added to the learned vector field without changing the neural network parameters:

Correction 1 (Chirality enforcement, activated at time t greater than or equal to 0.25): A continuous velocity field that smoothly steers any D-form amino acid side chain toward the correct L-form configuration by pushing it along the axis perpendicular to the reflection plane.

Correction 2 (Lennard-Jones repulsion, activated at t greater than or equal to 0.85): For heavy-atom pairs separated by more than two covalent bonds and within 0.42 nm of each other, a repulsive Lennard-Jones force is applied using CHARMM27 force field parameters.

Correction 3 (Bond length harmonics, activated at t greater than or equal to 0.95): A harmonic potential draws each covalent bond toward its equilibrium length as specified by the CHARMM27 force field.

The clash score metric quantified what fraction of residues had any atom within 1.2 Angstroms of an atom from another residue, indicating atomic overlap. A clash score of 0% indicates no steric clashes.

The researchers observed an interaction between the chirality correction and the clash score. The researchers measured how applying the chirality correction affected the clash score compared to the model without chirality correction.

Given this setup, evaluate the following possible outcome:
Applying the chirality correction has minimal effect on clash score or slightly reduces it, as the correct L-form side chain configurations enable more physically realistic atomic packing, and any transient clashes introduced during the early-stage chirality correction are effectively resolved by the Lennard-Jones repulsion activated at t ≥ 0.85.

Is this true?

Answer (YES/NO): NO